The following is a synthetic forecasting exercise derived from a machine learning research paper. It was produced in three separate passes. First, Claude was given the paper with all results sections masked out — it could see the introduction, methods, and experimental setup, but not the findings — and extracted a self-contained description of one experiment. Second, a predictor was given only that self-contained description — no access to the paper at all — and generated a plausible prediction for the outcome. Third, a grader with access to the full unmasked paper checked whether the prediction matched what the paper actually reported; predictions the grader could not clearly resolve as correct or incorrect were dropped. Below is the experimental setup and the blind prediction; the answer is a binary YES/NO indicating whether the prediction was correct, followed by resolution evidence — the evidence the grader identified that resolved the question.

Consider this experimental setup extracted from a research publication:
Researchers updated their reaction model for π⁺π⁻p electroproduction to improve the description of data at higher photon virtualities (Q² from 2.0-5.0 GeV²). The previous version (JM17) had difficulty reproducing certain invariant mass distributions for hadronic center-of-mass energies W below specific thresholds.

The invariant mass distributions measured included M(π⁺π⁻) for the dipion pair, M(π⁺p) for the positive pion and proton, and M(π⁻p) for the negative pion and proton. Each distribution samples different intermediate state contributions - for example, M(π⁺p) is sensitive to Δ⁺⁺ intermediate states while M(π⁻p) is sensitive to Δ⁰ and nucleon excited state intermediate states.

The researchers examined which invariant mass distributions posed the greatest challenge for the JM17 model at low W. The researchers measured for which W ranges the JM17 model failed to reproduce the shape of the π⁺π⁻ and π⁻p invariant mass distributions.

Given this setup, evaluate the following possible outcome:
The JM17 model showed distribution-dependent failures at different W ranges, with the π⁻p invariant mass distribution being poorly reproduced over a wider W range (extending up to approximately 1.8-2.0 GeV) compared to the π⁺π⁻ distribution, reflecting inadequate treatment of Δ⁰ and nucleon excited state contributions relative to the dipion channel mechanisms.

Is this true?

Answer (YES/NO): NO